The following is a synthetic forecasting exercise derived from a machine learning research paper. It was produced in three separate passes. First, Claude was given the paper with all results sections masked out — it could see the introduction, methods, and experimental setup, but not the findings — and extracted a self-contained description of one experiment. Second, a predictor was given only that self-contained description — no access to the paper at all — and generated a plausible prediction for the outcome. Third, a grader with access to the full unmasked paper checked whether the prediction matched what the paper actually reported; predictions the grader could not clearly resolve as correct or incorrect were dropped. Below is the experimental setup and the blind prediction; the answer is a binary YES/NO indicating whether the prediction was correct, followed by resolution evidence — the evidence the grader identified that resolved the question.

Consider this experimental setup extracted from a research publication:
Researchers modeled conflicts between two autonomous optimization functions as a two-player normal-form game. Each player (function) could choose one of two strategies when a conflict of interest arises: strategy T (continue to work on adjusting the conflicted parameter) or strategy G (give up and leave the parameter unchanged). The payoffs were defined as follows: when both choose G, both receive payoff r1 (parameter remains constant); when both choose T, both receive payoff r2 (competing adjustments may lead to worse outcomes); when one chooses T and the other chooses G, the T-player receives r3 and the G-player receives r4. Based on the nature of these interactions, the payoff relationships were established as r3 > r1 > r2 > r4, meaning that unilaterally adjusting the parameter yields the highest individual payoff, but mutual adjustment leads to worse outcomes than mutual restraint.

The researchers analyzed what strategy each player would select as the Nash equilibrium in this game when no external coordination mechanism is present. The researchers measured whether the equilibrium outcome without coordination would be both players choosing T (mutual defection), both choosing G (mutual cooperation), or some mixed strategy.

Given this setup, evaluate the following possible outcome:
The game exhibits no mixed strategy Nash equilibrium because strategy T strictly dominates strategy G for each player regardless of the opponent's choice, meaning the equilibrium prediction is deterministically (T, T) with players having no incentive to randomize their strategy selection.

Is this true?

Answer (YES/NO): YES